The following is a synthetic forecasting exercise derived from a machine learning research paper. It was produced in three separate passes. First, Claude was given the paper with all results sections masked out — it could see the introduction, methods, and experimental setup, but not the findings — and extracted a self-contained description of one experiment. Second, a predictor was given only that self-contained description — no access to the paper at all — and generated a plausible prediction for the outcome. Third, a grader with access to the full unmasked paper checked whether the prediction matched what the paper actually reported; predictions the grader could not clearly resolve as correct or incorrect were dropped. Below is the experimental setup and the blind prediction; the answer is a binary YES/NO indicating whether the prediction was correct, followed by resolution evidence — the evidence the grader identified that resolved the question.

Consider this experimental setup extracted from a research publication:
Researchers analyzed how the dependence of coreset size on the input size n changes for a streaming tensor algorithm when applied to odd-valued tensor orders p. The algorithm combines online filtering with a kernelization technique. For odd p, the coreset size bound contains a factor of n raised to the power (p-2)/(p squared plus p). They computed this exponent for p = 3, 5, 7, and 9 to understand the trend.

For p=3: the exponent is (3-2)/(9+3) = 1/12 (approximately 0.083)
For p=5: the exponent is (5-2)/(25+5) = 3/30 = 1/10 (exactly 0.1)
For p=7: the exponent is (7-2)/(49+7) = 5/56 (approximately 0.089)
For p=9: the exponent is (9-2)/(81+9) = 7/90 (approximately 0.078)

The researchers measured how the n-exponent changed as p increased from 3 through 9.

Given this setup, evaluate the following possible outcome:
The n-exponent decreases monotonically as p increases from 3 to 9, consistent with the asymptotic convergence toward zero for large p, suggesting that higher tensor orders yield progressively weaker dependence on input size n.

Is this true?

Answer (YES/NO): NO